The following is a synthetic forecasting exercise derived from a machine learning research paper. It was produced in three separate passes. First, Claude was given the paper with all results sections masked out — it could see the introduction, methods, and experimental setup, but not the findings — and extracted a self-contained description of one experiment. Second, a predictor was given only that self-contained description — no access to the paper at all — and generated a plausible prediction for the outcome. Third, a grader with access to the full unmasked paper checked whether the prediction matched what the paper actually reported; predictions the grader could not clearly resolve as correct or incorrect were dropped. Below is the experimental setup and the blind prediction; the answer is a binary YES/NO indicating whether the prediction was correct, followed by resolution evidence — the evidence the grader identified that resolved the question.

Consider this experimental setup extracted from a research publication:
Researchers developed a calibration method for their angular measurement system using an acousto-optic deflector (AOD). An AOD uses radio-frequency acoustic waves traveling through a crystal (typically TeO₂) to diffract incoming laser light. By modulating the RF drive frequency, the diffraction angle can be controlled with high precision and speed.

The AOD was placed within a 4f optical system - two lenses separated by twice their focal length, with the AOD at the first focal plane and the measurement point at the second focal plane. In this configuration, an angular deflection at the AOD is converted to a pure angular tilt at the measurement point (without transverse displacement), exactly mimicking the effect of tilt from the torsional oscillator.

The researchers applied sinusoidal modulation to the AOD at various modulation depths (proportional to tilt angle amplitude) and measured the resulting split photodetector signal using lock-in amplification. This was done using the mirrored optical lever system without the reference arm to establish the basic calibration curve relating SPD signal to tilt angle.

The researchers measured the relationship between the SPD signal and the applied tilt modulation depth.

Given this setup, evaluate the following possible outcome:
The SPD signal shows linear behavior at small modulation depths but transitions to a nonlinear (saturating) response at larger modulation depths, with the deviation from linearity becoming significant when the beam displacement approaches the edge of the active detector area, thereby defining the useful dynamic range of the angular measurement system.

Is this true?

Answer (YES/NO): NO